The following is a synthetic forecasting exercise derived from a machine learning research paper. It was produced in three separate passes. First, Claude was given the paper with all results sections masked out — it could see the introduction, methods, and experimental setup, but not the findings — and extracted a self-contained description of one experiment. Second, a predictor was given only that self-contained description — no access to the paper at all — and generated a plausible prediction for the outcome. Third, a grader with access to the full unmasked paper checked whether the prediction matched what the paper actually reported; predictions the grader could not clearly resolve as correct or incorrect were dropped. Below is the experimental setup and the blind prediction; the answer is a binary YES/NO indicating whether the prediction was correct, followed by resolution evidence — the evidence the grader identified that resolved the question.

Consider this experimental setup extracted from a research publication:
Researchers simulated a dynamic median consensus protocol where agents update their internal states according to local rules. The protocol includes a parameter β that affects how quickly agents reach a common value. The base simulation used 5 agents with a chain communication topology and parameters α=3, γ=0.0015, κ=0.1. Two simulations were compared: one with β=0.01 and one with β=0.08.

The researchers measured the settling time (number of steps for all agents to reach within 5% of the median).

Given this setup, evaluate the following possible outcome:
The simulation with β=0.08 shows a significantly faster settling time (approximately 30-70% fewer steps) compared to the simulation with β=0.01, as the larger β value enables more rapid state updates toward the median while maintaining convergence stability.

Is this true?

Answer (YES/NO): NO